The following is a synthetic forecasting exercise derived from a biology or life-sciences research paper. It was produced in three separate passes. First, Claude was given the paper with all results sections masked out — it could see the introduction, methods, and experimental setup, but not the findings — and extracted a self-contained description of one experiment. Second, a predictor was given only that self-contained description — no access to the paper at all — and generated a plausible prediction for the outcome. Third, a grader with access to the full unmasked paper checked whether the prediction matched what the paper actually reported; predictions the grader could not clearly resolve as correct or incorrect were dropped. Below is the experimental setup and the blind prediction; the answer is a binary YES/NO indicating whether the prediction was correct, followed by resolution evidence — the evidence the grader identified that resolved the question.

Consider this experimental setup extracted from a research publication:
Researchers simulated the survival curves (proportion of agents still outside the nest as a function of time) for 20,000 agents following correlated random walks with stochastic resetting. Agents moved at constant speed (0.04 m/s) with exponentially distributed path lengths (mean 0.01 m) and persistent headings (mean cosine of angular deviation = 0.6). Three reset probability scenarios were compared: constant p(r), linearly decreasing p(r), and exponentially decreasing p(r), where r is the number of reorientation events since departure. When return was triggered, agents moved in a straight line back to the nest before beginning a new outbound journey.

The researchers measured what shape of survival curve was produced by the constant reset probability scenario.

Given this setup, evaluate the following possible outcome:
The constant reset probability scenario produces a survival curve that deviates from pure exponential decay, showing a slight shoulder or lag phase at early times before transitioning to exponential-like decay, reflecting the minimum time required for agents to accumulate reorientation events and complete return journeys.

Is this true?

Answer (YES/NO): NO